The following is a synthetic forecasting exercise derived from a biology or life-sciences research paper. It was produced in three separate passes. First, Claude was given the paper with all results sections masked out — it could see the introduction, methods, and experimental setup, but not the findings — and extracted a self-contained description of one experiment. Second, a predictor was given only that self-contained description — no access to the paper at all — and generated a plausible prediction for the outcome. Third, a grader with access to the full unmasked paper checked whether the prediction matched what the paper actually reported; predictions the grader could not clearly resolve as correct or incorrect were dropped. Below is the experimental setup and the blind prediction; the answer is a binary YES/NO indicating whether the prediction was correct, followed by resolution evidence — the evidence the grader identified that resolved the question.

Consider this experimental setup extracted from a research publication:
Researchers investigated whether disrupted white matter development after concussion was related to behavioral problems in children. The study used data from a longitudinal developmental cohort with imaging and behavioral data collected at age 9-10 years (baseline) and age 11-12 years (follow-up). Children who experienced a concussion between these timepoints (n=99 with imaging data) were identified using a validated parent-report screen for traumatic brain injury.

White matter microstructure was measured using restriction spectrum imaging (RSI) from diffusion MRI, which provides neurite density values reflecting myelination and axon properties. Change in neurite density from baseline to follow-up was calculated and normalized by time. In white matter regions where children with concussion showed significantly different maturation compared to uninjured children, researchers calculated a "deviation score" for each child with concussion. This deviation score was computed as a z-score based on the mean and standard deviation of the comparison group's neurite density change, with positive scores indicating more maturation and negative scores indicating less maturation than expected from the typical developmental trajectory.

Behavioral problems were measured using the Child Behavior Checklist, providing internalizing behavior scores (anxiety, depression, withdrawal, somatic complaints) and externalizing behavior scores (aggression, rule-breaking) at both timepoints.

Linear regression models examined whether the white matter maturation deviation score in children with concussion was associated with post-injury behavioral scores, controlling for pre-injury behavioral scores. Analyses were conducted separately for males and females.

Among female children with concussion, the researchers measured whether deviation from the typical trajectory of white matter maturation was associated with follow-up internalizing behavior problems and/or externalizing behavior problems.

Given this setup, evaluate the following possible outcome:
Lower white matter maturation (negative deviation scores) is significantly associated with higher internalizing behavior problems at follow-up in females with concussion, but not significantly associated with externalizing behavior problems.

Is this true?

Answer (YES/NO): YES